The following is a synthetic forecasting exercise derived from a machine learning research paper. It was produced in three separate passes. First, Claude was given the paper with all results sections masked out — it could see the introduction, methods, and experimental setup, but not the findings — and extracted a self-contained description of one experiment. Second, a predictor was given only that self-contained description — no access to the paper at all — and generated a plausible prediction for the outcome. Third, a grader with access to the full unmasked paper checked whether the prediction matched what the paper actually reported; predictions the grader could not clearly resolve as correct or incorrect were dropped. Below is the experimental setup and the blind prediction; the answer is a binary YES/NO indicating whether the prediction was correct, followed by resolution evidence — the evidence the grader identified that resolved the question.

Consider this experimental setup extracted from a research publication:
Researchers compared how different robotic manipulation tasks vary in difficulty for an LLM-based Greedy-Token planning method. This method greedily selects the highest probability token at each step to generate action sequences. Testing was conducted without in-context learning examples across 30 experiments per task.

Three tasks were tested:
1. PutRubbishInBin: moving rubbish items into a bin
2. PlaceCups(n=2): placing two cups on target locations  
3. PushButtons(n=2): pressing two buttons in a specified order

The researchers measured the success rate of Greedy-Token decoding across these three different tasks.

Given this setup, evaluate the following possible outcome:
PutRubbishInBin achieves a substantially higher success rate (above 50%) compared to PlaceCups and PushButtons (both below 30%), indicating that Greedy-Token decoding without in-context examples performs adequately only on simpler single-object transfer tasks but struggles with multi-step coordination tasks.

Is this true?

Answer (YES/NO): NO